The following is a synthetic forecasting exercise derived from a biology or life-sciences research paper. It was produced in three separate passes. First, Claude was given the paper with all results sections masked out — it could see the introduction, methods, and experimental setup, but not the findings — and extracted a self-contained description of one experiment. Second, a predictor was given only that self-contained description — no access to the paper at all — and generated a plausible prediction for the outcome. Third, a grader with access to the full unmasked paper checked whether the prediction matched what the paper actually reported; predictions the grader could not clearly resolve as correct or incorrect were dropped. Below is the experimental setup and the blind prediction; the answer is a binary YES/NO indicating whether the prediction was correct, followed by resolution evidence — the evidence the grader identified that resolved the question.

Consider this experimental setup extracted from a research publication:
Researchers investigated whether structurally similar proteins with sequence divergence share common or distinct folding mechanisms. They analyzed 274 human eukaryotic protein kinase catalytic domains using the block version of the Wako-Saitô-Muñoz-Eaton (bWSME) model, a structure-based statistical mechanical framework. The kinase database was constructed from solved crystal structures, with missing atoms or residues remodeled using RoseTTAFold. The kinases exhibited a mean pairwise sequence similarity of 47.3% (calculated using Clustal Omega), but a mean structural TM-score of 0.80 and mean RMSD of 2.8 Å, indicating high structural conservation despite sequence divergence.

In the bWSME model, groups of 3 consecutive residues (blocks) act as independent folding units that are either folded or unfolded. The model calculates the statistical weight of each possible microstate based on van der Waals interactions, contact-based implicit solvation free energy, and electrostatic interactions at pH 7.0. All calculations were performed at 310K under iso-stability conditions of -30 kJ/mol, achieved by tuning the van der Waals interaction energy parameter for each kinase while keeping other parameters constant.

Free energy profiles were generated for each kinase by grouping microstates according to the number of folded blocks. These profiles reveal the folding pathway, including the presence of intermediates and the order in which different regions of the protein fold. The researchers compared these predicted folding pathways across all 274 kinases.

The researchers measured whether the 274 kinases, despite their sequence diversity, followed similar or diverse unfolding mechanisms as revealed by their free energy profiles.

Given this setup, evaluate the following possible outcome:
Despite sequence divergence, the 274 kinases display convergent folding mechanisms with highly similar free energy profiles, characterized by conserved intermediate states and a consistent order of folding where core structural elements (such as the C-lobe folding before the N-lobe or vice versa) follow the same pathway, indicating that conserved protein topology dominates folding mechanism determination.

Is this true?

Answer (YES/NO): NO